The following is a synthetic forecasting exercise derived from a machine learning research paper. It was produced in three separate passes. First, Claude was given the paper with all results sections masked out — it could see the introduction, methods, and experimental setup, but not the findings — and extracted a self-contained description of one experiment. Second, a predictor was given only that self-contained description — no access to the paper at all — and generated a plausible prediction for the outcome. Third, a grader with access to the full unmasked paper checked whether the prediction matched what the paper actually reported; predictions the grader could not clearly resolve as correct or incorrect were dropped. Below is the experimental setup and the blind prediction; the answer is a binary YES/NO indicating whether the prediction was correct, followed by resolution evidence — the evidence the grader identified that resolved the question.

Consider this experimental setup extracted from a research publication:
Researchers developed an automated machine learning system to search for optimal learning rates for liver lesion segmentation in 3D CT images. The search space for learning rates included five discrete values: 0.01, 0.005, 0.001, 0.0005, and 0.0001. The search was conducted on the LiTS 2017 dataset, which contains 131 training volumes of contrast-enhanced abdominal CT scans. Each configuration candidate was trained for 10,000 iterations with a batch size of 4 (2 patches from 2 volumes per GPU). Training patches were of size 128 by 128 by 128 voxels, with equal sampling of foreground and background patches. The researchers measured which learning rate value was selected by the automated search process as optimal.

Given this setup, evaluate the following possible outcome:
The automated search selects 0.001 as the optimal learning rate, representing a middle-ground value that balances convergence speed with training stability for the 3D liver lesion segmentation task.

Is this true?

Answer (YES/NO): NO